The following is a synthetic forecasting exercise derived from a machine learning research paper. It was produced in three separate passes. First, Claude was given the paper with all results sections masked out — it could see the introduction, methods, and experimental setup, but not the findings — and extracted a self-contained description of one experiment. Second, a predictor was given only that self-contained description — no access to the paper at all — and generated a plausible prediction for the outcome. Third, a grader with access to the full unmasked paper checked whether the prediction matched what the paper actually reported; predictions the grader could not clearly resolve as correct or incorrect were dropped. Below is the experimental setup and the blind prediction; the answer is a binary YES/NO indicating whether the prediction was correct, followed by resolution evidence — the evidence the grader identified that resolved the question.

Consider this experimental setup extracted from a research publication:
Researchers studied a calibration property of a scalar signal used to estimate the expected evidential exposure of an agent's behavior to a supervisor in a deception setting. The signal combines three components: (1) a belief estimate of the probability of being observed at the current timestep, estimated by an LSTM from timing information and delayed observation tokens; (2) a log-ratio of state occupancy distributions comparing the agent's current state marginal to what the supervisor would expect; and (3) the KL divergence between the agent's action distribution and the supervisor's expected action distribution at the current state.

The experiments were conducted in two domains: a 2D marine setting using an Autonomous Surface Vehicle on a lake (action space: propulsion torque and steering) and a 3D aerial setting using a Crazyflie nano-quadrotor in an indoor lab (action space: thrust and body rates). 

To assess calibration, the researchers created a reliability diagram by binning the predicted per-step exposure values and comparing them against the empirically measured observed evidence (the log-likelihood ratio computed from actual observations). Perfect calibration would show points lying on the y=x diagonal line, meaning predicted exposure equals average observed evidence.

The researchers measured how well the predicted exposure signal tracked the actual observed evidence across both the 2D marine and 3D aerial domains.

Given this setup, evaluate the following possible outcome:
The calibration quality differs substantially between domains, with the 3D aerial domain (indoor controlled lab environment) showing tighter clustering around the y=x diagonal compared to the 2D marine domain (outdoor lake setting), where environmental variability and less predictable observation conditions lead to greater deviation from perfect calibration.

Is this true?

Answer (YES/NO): NO